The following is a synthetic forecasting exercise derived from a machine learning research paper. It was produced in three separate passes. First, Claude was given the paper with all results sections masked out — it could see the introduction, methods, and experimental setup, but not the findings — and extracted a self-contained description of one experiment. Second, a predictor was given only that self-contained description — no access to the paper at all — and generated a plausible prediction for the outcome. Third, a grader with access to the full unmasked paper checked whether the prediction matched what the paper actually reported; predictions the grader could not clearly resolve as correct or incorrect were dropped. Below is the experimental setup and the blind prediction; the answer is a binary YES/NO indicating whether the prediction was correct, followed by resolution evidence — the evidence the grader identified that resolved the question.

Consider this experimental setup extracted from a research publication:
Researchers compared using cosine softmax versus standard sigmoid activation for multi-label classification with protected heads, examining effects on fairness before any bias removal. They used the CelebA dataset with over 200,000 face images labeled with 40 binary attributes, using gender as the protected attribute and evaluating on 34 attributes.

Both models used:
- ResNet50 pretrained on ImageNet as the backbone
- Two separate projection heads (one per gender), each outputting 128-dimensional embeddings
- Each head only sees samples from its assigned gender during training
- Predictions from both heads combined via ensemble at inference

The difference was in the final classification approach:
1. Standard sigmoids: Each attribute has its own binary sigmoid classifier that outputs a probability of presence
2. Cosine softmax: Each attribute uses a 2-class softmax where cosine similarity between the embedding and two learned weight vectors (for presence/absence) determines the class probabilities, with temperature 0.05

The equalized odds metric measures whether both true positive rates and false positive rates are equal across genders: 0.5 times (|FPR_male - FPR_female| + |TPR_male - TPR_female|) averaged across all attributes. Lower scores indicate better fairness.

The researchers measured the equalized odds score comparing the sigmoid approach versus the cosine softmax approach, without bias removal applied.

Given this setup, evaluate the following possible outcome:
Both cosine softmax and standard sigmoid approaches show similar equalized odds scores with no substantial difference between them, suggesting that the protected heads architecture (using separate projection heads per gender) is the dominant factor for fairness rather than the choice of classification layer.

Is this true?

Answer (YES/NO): NO